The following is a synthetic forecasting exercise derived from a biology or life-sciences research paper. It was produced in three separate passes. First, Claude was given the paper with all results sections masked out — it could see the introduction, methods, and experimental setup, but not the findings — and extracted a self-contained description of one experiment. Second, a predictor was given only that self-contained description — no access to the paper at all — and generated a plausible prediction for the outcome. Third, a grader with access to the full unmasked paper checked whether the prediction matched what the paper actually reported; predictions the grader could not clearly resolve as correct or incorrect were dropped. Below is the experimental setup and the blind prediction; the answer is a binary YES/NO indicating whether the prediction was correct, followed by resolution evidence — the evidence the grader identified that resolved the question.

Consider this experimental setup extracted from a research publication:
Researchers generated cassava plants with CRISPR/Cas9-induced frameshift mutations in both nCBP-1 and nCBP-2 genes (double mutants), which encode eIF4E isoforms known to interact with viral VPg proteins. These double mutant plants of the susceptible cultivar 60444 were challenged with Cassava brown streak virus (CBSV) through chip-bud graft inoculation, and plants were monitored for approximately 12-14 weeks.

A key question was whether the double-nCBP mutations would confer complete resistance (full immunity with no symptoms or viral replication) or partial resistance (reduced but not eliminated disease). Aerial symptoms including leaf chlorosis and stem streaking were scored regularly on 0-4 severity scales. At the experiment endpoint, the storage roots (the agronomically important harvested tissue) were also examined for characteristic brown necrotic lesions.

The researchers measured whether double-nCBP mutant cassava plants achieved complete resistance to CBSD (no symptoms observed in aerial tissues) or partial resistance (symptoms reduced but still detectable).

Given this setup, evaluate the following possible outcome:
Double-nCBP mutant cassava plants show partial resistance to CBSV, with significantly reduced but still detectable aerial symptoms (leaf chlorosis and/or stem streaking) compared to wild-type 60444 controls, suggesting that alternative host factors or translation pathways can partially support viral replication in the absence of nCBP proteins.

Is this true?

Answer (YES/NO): YES